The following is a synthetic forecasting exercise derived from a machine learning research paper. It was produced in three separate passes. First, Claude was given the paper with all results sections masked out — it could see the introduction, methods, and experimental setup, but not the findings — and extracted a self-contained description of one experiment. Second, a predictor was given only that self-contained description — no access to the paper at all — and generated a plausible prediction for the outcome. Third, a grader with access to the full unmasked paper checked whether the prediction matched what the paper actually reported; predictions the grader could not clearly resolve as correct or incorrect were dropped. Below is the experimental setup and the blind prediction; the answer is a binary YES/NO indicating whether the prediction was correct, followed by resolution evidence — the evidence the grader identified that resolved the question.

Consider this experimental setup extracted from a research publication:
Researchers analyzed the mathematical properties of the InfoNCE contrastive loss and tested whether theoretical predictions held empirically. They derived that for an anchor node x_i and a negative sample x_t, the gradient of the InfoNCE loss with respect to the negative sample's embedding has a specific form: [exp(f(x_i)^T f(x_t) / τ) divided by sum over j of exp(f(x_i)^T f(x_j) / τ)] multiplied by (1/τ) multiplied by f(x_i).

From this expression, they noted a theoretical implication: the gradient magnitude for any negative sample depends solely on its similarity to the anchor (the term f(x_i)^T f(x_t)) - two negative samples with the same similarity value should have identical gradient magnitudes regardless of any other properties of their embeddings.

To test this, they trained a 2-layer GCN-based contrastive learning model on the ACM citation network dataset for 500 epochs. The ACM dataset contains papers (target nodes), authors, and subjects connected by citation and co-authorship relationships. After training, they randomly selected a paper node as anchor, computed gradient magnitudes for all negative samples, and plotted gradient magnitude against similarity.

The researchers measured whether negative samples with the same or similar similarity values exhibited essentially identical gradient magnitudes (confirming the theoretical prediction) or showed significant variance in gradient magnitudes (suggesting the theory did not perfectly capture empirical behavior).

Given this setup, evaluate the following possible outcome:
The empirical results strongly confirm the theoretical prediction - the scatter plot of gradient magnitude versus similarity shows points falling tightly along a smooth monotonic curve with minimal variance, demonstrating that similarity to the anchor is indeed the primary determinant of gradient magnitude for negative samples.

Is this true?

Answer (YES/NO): YES